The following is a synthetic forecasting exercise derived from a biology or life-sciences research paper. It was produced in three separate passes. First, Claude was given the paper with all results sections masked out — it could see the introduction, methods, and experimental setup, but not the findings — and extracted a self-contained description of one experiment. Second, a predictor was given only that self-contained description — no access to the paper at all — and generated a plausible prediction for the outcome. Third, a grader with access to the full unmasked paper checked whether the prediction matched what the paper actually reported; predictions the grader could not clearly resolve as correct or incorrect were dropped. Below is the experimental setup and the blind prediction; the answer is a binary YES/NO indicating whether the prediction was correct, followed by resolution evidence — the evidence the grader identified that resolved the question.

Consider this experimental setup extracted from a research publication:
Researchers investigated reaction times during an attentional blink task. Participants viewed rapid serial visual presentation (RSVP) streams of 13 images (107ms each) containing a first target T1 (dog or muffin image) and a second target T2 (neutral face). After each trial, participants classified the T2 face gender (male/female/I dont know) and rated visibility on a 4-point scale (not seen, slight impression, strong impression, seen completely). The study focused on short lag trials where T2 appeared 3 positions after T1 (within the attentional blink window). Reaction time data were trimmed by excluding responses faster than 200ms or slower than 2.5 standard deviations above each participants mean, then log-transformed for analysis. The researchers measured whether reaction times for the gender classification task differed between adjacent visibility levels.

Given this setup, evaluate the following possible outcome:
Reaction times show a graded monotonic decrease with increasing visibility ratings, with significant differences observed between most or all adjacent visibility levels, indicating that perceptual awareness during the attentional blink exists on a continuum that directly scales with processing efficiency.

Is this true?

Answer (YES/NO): YES